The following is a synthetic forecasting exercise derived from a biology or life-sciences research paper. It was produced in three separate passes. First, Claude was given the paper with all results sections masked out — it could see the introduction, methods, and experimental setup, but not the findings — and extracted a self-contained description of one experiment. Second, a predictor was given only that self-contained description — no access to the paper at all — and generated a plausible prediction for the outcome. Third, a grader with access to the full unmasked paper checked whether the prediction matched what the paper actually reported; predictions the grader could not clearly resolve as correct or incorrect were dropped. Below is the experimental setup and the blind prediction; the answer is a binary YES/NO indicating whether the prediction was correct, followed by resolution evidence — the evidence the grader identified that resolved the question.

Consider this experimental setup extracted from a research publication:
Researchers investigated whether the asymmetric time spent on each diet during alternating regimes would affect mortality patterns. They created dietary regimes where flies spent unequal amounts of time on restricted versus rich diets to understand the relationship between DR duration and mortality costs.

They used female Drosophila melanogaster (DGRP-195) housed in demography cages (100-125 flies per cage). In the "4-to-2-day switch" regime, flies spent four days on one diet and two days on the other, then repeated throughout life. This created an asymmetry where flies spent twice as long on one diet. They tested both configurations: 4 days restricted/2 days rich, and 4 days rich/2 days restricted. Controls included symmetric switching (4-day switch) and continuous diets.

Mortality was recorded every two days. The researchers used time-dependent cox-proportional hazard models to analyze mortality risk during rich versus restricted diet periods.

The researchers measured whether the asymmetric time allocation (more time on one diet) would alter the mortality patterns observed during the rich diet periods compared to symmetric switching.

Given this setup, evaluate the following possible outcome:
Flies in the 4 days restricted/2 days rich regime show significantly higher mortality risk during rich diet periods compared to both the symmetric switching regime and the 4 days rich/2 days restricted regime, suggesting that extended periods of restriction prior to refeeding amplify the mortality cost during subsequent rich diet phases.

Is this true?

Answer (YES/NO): NO